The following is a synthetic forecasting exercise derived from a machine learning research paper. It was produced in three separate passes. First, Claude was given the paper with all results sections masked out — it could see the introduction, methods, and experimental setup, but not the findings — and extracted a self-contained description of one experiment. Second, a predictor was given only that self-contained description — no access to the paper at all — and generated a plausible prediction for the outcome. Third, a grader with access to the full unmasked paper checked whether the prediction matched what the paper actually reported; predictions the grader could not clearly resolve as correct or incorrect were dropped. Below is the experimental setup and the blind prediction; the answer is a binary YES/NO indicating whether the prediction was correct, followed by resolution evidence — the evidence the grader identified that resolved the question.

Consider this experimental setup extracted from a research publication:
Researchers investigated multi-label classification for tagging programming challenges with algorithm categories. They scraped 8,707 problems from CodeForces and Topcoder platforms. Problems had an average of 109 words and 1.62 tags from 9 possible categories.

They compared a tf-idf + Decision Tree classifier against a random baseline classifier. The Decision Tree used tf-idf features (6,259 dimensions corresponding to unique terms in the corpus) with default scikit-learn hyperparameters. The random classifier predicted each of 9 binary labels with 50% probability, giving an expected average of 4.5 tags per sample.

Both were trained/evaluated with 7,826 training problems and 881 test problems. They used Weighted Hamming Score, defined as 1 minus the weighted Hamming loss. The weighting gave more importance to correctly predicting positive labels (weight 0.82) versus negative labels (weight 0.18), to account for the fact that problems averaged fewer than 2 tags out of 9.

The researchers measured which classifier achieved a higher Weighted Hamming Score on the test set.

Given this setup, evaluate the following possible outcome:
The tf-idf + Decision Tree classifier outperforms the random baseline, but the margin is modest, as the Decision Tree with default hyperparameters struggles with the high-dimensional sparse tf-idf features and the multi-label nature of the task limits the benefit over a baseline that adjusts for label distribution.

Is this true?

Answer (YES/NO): NO